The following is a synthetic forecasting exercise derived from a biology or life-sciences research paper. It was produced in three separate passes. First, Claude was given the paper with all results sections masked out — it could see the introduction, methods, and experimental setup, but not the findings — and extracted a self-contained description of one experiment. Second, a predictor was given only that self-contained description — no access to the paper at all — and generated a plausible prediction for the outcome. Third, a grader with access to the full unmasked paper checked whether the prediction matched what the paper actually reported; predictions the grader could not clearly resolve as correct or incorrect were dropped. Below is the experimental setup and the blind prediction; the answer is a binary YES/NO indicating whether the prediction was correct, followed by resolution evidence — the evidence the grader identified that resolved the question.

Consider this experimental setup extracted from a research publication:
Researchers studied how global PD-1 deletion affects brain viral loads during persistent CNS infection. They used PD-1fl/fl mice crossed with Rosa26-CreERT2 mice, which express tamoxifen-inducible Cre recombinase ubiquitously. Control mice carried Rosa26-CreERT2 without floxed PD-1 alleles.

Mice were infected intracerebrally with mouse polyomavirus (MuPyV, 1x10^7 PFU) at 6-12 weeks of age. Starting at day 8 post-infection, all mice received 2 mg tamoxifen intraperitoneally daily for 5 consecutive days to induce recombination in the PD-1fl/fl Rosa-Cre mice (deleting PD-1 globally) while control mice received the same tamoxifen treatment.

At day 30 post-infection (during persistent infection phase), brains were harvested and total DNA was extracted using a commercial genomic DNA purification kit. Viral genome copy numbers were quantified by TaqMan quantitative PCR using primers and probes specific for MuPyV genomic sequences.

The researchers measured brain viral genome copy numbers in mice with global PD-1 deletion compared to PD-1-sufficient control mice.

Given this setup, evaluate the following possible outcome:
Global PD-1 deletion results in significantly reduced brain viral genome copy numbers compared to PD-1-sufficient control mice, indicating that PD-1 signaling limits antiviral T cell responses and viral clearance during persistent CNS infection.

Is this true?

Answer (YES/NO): YES